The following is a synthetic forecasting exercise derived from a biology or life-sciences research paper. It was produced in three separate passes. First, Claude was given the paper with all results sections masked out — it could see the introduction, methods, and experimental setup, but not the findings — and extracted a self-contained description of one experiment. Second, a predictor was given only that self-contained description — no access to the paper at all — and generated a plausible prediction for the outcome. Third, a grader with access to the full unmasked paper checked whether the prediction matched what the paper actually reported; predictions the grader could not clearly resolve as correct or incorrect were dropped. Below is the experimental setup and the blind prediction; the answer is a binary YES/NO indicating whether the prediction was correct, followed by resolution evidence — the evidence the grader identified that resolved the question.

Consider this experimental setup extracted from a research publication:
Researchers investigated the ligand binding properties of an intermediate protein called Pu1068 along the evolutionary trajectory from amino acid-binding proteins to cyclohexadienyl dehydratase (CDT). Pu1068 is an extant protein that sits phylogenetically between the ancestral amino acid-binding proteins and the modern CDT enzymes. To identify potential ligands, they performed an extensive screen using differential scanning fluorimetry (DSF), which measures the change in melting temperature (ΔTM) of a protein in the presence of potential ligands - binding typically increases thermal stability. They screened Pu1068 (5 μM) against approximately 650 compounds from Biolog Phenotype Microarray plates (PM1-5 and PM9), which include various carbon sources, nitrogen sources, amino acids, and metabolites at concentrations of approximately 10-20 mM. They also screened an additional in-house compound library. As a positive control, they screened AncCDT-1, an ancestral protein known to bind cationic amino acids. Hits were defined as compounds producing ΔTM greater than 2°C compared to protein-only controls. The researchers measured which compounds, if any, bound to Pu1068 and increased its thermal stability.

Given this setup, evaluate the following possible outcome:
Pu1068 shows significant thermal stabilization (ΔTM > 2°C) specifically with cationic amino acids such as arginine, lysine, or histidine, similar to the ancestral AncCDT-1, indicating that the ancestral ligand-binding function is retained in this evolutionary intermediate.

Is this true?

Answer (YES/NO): NO